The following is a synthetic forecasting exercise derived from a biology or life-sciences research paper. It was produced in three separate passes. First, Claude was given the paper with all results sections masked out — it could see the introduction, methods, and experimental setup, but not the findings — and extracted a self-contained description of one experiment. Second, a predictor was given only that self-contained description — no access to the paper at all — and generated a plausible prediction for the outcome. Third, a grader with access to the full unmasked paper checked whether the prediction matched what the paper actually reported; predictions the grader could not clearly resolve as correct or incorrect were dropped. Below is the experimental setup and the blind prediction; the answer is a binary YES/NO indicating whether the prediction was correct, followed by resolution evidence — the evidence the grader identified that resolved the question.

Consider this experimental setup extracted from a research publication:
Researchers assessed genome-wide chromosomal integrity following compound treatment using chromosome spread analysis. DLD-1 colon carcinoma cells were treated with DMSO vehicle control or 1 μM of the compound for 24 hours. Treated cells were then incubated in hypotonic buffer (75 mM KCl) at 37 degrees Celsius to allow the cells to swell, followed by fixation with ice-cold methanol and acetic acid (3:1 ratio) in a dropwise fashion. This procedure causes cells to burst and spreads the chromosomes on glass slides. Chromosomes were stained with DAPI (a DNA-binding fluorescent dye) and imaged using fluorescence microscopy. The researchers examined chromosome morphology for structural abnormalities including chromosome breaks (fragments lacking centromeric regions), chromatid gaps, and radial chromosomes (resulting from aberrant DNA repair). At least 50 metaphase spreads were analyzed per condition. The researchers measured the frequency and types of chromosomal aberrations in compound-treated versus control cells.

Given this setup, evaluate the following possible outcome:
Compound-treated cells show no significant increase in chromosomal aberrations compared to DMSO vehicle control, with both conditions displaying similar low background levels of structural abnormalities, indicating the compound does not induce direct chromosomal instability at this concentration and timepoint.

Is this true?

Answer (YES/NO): NO